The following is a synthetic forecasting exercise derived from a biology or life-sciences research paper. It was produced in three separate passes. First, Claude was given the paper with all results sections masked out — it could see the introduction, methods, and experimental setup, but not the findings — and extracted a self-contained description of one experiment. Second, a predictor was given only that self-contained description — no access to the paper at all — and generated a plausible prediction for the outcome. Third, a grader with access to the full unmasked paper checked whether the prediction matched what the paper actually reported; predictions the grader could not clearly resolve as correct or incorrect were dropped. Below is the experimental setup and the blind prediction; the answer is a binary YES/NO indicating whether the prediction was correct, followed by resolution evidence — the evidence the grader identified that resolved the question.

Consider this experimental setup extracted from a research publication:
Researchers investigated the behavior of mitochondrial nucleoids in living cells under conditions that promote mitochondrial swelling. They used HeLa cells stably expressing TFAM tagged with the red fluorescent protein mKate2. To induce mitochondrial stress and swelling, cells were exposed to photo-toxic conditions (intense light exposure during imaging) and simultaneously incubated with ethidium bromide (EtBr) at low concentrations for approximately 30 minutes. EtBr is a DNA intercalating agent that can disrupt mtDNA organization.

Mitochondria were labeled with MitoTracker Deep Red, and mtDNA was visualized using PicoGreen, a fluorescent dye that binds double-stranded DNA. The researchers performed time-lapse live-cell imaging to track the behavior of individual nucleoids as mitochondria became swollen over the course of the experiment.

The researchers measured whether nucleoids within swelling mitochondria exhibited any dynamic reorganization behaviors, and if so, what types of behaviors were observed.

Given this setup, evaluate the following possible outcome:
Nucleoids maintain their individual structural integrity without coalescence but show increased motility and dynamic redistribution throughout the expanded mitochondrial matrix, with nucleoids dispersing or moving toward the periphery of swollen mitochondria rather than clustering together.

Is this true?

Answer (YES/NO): NO